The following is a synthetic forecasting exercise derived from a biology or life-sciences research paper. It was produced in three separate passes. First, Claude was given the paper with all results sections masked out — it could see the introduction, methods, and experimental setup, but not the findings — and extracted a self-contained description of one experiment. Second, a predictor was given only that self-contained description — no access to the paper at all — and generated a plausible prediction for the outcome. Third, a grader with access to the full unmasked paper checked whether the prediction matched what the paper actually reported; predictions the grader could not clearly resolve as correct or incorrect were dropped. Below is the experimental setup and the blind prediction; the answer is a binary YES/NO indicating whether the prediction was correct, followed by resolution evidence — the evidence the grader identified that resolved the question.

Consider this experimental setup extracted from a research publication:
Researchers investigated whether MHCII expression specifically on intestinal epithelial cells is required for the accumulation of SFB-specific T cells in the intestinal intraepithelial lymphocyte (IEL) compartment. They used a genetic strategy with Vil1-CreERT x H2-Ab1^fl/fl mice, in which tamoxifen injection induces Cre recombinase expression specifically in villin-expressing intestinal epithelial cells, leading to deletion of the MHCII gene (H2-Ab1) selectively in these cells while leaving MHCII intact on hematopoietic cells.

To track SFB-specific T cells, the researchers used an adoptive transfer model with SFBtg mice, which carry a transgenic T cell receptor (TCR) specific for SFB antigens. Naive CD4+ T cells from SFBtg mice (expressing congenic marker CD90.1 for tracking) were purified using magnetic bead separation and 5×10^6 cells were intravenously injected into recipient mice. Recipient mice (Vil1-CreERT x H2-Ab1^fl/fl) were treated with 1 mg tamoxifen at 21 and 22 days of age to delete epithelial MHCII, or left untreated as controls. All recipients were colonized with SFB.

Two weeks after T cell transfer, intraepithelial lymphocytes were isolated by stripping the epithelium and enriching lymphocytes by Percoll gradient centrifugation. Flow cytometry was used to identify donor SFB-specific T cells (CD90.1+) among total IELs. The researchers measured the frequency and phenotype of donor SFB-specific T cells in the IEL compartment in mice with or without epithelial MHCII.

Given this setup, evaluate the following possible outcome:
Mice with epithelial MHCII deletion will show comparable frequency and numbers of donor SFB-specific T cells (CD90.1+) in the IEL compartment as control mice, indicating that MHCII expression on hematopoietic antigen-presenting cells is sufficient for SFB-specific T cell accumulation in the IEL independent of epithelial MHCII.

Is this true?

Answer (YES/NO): NO